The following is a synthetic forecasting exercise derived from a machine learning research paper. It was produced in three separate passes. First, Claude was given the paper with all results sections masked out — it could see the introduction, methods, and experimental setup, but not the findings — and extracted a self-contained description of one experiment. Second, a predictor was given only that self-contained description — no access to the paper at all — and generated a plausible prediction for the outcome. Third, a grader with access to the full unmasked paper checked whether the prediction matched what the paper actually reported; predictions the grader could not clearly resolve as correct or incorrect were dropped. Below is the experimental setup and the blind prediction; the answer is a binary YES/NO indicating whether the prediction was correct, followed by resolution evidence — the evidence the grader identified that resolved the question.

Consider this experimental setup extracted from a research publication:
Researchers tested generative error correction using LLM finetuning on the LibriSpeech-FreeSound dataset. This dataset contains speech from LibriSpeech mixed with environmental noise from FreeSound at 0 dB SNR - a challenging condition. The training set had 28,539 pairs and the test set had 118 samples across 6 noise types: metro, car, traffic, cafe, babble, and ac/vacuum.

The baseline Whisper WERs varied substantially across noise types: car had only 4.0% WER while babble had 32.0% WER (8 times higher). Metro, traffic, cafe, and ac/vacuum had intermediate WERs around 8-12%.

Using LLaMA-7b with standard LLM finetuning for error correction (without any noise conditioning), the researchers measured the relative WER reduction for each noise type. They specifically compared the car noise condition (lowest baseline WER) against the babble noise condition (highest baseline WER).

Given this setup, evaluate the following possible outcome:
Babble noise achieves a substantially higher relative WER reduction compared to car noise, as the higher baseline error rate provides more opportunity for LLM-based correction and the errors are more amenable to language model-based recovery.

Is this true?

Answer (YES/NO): NO